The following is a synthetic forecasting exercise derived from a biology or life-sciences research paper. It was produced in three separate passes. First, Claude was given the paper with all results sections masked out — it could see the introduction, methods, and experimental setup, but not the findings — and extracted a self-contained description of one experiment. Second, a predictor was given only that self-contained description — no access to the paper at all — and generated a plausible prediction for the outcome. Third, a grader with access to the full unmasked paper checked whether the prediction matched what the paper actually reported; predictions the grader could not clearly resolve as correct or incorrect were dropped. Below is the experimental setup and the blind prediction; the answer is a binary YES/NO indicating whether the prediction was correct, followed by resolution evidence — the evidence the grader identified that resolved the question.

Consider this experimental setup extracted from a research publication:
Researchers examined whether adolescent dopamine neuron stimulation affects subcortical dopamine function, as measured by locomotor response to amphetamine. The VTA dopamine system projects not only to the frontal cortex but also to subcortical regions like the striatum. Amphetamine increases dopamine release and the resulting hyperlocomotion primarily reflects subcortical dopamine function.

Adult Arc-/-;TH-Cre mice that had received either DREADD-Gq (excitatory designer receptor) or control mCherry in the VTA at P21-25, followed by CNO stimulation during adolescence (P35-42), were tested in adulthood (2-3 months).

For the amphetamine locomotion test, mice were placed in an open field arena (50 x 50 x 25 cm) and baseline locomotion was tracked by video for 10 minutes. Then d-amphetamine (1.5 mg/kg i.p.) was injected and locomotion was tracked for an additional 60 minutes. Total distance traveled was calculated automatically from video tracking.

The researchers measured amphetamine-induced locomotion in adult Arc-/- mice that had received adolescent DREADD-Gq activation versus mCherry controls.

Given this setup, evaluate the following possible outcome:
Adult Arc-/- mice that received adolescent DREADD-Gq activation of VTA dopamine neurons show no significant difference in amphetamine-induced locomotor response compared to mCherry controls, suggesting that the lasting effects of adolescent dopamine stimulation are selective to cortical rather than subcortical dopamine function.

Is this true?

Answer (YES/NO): NO